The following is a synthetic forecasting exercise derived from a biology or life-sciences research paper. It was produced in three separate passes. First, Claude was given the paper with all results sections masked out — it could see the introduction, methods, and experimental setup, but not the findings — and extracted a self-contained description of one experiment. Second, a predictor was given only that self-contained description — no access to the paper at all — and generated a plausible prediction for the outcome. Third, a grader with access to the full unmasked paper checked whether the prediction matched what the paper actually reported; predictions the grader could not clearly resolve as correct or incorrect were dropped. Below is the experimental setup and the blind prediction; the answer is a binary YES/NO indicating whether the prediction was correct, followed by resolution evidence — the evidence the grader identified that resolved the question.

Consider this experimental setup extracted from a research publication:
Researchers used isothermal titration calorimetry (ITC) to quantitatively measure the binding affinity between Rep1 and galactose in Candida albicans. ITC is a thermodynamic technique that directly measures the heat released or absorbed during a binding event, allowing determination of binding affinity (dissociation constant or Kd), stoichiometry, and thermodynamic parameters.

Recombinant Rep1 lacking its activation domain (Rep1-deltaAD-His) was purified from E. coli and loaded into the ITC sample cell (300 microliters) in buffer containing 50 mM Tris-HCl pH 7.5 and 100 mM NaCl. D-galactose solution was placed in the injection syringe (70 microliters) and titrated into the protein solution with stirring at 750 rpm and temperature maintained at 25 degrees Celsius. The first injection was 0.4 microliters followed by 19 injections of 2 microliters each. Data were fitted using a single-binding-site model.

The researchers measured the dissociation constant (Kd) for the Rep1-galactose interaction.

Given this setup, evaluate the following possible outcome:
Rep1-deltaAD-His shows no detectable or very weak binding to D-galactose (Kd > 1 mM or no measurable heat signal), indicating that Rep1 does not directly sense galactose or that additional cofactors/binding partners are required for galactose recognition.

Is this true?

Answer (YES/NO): NO